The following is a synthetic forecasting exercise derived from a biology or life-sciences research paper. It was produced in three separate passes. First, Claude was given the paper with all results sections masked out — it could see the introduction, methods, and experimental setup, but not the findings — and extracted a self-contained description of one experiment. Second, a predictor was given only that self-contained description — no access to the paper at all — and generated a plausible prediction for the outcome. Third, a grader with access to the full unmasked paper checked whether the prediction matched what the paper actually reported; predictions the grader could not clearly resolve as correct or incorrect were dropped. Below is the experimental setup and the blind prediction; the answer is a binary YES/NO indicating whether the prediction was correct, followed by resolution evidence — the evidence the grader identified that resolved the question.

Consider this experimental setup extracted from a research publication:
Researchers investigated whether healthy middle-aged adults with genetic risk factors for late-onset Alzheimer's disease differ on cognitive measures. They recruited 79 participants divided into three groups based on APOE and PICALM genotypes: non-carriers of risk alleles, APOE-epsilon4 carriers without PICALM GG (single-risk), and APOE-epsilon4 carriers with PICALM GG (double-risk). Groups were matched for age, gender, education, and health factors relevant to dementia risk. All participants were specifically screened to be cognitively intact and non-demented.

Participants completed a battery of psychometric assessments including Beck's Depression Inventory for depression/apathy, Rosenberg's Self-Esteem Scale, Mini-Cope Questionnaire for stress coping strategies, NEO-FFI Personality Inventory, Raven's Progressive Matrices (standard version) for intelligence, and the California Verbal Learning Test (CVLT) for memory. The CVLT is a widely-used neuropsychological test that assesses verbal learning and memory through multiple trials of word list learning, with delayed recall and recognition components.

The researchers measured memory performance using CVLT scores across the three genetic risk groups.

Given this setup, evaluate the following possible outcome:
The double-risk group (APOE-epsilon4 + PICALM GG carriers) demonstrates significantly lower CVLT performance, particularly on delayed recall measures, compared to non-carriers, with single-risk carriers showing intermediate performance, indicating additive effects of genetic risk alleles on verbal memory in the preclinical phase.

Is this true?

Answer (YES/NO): NO